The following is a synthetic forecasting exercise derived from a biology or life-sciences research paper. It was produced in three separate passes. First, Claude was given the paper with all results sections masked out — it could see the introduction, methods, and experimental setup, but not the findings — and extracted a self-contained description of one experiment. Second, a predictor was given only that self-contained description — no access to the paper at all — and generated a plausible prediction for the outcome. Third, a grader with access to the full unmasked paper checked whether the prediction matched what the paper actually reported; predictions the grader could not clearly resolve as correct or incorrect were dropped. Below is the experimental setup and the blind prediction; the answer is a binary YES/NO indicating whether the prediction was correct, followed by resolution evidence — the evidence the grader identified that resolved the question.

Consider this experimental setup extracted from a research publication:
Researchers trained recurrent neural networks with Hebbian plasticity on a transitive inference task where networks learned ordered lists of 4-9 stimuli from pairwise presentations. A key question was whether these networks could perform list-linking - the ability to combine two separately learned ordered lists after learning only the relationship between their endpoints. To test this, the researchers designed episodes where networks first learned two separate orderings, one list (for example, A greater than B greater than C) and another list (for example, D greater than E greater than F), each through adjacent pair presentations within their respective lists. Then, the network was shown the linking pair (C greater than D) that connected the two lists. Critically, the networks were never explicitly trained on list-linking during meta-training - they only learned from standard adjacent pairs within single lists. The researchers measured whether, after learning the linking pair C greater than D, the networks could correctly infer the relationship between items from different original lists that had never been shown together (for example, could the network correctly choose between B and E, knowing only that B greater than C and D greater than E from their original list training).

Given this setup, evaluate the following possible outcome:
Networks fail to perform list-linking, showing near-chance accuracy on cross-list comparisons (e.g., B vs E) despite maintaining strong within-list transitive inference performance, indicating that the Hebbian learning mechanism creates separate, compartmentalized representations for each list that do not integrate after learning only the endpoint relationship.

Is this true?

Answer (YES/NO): NO